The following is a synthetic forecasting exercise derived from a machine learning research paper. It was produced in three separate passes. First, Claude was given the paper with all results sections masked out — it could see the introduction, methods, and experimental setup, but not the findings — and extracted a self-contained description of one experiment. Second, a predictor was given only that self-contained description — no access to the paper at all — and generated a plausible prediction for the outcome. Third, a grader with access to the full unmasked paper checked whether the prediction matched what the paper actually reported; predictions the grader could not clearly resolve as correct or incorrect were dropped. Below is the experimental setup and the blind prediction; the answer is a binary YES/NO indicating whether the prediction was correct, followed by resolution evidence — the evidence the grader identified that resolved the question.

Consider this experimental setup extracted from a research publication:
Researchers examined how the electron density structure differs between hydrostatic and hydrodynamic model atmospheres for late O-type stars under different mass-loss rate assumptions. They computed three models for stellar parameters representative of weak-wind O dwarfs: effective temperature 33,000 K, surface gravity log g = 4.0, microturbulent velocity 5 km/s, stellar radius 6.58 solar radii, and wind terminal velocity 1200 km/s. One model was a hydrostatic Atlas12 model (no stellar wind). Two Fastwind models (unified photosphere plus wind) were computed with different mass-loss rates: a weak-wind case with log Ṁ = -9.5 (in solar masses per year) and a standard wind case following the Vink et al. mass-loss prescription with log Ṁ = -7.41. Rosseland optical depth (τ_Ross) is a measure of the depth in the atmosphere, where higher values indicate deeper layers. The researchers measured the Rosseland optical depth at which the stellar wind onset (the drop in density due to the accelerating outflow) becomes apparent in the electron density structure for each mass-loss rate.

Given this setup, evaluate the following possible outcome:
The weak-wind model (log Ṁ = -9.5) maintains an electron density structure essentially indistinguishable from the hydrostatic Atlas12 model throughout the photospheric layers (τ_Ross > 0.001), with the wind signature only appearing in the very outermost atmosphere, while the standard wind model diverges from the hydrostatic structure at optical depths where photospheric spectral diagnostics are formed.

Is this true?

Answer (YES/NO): YES